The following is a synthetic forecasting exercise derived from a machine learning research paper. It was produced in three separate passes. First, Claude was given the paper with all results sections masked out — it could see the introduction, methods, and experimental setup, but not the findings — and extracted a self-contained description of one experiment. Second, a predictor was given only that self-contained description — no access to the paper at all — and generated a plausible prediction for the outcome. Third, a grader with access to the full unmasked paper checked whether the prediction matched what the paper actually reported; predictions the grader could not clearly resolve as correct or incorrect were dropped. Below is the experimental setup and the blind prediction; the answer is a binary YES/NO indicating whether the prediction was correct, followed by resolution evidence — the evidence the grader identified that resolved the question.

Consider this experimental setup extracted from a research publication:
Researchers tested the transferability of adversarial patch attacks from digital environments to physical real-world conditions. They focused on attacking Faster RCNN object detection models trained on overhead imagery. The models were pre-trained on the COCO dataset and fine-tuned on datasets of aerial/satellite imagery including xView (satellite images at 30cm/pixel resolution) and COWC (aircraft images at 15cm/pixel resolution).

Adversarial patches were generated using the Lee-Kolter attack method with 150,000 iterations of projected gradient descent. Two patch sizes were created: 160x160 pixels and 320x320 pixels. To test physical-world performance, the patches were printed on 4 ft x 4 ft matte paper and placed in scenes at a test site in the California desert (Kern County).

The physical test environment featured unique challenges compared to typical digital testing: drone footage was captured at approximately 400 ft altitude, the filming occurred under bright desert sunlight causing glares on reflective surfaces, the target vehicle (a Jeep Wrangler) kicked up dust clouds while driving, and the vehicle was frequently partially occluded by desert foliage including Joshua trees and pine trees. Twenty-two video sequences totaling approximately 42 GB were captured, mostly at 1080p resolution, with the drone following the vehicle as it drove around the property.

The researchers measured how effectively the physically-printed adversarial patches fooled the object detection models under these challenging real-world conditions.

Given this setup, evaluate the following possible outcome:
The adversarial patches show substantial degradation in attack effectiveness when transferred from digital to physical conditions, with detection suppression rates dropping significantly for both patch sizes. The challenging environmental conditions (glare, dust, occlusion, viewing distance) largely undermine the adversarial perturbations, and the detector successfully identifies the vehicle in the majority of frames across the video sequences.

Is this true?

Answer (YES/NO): YES